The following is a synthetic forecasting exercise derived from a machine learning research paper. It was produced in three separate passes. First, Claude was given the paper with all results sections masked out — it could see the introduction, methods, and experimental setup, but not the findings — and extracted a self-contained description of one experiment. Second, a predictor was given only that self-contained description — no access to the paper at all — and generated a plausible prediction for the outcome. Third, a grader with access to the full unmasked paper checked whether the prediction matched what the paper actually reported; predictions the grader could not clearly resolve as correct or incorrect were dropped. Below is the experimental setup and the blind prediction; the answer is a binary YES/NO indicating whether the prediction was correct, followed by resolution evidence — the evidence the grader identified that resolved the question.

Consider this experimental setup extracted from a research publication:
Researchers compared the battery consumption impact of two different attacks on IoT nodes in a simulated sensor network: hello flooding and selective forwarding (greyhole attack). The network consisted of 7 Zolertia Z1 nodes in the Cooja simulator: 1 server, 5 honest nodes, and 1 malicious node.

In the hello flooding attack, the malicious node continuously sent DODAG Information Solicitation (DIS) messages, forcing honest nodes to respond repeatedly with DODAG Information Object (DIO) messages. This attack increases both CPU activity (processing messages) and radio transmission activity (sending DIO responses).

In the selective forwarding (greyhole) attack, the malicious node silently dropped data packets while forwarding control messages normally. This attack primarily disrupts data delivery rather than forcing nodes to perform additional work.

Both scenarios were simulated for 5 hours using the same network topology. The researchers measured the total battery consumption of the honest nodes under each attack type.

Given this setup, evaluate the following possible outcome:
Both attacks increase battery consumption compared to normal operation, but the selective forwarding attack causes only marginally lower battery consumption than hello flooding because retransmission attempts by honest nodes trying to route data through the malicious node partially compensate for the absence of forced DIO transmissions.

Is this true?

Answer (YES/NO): NO